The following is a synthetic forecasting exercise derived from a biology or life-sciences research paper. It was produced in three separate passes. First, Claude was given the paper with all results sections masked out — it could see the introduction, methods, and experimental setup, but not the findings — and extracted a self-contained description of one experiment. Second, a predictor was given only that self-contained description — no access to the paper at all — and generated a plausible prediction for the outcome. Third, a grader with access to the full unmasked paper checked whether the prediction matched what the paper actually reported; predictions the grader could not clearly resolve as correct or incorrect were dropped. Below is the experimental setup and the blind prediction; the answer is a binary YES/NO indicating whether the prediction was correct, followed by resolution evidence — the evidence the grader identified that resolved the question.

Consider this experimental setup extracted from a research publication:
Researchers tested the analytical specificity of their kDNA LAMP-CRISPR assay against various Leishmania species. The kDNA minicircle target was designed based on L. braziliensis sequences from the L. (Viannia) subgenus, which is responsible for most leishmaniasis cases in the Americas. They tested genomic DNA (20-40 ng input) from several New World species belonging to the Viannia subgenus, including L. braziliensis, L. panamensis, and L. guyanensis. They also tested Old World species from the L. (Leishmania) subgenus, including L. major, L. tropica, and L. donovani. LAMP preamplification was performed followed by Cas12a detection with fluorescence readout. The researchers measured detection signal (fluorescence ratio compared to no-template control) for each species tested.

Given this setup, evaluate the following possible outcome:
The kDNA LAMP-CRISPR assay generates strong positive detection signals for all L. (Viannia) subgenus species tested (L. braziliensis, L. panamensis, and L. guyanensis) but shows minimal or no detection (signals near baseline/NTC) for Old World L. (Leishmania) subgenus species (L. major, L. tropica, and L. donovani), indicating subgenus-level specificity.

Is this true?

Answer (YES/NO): NO